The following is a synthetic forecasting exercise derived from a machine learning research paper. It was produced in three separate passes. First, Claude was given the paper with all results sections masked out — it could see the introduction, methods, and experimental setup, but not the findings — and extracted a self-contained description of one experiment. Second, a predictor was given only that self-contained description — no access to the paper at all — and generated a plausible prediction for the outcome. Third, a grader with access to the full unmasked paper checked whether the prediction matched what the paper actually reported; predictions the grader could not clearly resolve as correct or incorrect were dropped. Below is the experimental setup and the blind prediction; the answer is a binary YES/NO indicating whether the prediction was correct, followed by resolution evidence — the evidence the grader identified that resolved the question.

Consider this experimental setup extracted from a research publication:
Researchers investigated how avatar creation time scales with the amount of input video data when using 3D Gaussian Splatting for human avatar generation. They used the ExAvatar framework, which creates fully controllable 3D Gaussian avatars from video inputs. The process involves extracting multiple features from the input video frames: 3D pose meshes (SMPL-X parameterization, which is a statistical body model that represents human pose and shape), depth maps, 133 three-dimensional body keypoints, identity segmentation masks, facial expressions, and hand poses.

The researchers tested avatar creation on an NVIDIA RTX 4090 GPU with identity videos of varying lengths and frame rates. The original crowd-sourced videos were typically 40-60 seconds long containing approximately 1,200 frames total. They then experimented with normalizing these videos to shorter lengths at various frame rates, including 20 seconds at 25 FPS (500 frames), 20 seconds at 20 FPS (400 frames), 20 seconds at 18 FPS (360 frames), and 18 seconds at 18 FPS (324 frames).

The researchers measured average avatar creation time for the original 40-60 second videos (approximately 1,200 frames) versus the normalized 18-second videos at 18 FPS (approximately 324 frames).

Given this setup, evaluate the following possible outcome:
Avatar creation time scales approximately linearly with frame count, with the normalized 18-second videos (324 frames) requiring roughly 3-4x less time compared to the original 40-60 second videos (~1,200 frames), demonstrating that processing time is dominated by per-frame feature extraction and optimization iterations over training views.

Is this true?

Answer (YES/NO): YES